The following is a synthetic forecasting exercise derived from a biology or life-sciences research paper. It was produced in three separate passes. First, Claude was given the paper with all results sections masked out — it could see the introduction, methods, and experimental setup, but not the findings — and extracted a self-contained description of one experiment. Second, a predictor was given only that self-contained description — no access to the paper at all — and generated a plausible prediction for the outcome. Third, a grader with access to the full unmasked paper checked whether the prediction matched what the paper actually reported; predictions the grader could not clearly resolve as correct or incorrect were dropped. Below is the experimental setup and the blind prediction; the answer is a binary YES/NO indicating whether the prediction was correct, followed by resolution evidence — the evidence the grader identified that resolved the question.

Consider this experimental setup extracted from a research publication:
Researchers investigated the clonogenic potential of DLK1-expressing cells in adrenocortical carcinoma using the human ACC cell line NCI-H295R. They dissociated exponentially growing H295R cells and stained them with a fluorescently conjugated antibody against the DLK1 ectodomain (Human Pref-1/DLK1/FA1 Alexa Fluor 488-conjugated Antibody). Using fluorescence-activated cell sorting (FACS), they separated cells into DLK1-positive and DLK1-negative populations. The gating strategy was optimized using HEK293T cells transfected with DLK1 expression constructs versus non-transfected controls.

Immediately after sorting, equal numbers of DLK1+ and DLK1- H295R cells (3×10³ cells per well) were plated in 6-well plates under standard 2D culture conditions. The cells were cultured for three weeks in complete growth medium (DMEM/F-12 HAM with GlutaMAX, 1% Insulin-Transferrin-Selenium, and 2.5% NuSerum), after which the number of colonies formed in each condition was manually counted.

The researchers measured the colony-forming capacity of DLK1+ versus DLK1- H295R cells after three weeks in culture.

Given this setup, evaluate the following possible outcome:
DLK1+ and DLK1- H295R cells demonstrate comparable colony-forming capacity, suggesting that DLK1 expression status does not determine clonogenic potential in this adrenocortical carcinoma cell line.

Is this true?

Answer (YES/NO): NO